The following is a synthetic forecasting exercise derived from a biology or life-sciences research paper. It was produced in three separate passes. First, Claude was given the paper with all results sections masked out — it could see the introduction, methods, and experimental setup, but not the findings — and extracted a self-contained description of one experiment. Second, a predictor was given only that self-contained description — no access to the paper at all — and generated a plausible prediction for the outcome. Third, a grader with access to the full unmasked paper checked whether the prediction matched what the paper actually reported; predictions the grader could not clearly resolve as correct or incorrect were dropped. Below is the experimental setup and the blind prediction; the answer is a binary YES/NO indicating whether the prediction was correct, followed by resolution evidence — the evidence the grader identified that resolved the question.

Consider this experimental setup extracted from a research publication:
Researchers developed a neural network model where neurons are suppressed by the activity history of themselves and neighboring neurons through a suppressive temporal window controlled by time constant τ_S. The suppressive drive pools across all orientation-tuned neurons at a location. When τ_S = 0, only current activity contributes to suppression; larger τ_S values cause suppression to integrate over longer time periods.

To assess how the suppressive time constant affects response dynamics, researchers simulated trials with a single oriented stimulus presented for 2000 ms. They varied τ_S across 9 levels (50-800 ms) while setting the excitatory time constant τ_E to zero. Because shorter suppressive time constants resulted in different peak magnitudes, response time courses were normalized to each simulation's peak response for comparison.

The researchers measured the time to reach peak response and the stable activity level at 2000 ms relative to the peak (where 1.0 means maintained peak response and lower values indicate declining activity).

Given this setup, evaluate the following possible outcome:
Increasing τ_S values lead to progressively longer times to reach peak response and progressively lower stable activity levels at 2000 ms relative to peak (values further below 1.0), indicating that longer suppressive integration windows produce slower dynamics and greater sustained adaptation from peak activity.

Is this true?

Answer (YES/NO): YES